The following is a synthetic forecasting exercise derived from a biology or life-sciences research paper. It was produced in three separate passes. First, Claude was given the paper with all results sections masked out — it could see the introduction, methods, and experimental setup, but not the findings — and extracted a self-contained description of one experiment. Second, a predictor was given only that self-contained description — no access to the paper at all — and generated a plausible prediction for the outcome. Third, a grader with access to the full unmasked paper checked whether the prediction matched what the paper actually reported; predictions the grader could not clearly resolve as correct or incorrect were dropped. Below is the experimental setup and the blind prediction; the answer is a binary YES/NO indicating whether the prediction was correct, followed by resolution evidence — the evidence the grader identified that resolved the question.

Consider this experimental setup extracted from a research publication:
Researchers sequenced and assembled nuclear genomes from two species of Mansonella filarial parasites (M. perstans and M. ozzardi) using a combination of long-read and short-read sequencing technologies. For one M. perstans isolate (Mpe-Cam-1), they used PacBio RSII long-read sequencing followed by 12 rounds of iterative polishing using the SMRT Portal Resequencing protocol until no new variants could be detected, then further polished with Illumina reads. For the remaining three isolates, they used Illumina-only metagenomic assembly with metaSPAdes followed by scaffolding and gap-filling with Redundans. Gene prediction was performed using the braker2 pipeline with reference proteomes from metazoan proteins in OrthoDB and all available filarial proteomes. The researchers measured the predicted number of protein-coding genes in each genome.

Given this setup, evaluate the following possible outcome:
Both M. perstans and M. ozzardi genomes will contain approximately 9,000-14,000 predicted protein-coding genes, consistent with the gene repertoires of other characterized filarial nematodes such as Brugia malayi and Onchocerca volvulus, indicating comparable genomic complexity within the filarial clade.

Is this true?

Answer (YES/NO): YES